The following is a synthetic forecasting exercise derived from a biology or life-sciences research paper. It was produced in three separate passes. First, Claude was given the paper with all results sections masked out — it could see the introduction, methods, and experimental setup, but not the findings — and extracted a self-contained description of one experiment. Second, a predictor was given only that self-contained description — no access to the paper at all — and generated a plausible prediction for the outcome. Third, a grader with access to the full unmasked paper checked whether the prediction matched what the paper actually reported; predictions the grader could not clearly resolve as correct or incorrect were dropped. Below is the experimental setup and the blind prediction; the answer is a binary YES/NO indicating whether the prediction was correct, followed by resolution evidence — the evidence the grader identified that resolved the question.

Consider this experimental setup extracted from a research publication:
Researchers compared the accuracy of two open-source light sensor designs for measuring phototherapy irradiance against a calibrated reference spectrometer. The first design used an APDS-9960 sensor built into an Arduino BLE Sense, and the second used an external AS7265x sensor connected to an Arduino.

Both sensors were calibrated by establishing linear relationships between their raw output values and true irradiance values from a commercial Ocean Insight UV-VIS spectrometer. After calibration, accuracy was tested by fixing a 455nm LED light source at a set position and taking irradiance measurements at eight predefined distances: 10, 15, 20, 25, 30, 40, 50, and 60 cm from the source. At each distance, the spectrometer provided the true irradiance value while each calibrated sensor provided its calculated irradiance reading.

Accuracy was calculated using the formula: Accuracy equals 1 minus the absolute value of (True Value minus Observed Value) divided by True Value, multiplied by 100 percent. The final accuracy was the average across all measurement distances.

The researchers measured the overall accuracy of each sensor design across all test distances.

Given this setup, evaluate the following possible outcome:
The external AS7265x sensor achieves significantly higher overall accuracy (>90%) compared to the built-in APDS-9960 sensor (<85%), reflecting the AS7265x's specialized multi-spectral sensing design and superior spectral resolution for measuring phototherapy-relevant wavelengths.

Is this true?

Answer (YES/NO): NO